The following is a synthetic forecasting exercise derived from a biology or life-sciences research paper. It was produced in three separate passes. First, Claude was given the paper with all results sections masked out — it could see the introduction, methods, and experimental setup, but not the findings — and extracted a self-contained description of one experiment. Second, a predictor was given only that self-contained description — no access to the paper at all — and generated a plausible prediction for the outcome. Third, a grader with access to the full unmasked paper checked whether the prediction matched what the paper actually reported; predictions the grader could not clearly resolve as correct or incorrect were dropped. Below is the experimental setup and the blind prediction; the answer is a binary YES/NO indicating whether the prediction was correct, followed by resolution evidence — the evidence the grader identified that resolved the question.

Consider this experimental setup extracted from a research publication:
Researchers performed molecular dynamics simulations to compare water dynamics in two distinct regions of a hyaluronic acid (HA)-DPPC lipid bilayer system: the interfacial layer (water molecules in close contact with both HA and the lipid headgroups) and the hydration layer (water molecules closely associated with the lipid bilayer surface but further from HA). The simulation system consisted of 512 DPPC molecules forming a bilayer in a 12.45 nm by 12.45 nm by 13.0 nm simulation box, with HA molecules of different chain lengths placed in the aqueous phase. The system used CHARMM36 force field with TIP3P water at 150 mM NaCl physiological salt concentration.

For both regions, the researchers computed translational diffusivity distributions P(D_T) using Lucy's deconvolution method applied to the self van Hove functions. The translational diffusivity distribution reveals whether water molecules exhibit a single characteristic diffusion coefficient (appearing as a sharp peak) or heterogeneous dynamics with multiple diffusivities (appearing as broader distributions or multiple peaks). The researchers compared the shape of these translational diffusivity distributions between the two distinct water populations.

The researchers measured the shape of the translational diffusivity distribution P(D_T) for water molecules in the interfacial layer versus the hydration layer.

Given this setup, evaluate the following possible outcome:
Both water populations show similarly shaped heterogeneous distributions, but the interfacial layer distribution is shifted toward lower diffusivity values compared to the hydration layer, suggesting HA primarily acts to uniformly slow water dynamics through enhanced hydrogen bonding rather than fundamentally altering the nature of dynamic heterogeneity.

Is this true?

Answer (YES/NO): NO